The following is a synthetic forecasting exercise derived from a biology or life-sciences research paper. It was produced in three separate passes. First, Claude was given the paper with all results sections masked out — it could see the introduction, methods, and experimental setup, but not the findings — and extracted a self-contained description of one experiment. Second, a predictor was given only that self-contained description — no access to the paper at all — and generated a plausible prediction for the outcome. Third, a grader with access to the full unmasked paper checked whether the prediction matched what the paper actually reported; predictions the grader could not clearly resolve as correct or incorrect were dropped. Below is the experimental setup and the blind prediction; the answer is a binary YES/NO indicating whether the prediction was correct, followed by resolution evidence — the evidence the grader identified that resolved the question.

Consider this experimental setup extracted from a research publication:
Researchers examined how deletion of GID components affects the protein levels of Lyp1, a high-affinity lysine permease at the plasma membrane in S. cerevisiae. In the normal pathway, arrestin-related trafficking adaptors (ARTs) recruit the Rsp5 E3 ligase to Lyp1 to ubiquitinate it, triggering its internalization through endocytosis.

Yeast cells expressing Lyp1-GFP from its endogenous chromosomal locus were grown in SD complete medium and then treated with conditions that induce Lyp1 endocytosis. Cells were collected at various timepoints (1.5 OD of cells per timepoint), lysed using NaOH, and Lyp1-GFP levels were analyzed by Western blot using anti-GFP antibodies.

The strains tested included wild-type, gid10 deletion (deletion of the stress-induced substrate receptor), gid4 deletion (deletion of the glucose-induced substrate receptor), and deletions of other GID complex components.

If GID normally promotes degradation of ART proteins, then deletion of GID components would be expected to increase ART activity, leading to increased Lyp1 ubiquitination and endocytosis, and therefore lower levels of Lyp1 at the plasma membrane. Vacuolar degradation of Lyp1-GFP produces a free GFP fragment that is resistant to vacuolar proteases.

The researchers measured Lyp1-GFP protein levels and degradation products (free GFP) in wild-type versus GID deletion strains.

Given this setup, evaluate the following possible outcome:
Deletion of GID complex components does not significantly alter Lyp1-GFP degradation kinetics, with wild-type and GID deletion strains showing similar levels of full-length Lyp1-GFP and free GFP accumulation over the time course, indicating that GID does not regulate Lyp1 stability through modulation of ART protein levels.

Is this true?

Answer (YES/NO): NO